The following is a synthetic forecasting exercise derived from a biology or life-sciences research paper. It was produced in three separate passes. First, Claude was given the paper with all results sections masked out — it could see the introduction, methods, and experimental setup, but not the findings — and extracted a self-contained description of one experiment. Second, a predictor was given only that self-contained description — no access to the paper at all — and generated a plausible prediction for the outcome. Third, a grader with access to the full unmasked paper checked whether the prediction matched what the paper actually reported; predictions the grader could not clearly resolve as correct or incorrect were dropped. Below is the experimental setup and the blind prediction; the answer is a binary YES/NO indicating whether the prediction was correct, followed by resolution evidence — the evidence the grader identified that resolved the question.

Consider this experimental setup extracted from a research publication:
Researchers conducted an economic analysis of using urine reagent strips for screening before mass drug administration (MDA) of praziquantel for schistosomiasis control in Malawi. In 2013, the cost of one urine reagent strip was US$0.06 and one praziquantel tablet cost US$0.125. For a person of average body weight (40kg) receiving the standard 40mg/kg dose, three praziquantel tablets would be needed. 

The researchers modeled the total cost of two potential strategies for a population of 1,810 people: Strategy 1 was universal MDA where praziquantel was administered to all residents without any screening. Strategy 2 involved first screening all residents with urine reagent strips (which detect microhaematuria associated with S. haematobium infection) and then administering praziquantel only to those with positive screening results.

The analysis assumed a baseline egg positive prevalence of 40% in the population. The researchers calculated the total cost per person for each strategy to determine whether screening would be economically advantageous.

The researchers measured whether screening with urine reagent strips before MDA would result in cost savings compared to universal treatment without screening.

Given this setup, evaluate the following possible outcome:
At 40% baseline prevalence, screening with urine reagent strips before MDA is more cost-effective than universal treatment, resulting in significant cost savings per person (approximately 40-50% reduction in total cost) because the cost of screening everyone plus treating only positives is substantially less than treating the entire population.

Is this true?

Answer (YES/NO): NO